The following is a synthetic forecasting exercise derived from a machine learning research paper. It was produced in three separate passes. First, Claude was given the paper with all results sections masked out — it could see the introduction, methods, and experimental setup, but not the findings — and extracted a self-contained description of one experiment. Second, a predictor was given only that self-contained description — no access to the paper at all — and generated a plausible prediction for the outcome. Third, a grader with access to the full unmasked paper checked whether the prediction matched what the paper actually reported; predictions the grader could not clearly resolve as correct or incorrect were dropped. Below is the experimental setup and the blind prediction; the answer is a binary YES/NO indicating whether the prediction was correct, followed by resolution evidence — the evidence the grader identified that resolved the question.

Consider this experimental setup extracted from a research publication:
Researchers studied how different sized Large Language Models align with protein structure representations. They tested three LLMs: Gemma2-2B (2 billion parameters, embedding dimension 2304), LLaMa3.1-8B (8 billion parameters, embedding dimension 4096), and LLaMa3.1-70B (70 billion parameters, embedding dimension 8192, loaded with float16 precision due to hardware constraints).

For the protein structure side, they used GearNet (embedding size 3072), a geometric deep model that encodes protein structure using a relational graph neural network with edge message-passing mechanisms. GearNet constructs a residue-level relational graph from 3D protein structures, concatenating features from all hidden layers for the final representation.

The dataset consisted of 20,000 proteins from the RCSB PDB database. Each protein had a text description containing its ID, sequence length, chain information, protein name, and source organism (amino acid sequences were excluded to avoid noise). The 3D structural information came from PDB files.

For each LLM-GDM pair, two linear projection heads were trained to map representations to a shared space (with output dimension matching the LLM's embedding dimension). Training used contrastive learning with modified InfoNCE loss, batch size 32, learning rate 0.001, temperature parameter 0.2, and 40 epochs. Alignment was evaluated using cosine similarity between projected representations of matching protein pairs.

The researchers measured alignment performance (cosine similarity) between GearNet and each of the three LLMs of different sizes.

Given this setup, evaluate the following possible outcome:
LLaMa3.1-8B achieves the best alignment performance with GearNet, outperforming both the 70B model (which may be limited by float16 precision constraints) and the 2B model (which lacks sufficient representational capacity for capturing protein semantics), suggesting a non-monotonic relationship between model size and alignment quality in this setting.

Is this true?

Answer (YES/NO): NO